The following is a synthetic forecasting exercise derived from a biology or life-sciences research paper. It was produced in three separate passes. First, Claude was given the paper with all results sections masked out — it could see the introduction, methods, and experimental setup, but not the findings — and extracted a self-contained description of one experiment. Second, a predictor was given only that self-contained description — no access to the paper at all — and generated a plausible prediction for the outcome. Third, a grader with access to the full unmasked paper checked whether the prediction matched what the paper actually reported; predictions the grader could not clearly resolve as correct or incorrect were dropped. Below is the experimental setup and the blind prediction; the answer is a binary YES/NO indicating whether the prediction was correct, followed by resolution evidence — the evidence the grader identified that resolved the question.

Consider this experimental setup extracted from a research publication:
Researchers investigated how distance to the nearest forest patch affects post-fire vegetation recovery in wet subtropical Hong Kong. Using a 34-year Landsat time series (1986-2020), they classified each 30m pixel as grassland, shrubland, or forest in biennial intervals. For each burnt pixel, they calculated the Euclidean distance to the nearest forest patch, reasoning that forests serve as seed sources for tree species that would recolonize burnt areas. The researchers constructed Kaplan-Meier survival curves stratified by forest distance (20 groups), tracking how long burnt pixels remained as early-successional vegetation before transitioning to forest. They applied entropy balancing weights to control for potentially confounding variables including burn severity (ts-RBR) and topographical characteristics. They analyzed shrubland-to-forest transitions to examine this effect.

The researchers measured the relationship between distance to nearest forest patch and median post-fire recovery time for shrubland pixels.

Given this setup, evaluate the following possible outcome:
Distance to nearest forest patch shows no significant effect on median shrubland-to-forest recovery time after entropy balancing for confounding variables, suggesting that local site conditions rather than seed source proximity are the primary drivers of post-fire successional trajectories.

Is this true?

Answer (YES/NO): NO